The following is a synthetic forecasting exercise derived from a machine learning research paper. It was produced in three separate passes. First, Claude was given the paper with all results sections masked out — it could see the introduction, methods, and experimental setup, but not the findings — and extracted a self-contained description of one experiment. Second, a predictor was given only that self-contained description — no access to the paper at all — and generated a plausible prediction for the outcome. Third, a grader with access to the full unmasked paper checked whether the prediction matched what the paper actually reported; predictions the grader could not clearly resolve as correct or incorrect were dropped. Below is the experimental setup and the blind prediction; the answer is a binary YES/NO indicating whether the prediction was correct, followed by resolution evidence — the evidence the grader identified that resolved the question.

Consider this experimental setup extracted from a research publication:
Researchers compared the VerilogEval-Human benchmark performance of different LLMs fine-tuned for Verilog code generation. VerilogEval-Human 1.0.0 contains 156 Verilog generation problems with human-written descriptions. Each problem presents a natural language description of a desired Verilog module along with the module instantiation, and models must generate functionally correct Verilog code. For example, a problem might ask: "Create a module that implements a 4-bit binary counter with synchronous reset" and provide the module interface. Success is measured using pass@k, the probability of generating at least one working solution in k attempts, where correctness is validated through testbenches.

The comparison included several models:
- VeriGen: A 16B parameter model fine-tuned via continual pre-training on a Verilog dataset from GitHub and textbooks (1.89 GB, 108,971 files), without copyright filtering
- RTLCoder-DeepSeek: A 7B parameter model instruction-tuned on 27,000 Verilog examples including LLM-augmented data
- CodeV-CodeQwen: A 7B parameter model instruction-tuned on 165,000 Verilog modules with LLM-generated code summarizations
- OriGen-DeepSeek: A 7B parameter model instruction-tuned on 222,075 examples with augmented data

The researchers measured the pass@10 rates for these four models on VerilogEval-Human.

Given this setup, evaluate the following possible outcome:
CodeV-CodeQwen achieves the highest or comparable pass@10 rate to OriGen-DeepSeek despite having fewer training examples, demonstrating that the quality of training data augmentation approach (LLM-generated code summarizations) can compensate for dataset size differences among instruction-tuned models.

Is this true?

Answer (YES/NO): YES